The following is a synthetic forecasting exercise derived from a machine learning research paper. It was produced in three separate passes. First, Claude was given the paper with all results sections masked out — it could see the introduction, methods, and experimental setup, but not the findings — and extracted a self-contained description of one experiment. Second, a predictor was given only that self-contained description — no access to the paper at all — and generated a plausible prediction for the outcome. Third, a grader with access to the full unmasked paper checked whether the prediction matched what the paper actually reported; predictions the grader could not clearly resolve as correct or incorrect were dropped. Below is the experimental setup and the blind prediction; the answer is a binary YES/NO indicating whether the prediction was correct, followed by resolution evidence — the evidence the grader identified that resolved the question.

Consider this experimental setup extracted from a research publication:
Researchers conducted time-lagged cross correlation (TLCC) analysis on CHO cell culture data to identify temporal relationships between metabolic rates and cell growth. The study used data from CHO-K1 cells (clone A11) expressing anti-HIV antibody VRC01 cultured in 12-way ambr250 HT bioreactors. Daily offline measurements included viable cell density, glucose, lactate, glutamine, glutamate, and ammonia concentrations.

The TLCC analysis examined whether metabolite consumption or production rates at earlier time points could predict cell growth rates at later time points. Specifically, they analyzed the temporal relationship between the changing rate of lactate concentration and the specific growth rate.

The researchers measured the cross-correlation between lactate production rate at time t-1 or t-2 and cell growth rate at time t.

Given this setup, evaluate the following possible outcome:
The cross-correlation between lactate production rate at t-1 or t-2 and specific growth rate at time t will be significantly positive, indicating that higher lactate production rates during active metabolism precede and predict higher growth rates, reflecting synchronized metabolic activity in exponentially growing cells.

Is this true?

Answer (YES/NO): YES